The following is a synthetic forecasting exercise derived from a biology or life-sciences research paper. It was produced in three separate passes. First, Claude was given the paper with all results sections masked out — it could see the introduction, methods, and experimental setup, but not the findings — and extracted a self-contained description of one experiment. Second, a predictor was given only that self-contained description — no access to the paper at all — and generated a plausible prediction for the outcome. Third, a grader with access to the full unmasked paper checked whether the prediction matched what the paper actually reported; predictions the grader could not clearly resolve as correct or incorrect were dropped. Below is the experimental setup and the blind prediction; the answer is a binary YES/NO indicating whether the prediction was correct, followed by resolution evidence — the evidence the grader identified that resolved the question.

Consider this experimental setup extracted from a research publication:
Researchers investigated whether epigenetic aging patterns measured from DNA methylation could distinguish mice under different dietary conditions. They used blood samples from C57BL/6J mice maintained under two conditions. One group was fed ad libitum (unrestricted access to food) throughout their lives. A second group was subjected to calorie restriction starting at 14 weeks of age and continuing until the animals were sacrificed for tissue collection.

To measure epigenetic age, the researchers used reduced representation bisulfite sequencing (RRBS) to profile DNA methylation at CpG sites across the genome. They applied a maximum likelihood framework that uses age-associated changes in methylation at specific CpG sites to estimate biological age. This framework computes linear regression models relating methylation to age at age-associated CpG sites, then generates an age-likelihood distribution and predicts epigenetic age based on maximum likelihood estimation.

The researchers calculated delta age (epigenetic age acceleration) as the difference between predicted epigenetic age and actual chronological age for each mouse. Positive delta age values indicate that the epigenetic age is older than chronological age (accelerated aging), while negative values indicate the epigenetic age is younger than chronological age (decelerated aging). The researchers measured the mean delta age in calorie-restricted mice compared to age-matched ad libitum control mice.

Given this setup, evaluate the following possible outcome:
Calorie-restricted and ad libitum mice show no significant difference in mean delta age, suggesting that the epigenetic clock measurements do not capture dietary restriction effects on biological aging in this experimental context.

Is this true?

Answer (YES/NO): NO